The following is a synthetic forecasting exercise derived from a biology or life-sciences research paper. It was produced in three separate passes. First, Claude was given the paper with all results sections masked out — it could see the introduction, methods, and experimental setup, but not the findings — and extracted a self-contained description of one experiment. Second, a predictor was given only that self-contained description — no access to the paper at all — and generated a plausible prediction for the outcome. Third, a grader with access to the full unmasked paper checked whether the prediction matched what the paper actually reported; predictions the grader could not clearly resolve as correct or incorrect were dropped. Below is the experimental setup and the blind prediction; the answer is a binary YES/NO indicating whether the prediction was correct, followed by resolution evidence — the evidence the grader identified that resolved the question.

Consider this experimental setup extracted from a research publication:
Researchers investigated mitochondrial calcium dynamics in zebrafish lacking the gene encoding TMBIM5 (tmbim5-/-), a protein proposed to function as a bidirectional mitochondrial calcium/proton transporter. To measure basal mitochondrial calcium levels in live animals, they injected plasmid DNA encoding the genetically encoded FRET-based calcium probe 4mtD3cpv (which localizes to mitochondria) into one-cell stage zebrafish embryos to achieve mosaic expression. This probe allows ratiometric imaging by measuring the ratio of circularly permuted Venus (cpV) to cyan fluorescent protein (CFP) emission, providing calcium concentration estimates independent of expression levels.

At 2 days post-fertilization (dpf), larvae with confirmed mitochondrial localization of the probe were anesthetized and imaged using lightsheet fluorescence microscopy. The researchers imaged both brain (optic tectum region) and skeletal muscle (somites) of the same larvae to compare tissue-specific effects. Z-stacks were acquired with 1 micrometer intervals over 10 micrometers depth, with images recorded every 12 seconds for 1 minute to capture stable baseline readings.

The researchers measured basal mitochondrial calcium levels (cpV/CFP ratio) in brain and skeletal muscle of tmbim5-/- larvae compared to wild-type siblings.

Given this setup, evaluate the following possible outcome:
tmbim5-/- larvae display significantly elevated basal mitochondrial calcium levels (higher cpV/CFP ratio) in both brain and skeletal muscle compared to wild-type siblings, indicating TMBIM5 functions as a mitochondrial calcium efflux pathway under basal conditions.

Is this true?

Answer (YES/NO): NO